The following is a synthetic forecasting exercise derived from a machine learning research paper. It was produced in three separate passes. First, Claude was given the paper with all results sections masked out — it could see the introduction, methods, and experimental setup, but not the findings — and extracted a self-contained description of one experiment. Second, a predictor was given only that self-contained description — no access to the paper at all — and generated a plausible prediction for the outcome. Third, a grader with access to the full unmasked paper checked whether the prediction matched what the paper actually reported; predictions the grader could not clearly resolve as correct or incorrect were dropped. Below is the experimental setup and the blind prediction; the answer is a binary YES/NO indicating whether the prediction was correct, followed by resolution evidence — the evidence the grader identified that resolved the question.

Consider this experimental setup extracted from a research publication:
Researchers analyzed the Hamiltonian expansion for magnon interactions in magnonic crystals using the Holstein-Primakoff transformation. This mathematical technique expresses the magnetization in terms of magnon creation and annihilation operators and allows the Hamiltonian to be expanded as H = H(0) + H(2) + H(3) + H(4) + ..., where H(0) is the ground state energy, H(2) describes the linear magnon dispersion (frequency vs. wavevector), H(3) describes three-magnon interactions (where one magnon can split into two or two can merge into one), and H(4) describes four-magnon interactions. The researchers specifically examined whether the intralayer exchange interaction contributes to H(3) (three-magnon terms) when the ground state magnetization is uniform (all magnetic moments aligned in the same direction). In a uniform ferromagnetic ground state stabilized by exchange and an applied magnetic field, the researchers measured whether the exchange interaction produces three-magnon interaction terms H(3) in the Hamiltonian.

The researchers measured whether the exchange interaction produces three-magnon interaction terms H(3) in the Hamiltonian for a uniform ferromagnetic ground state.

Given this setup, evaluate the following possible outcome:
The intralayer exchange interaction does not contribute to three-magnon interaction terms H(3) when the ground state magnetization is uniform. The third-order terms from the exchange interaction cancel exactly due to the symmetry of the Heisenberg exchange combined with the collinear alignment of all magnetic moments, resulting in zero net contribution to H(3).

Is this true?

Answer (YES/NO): YES